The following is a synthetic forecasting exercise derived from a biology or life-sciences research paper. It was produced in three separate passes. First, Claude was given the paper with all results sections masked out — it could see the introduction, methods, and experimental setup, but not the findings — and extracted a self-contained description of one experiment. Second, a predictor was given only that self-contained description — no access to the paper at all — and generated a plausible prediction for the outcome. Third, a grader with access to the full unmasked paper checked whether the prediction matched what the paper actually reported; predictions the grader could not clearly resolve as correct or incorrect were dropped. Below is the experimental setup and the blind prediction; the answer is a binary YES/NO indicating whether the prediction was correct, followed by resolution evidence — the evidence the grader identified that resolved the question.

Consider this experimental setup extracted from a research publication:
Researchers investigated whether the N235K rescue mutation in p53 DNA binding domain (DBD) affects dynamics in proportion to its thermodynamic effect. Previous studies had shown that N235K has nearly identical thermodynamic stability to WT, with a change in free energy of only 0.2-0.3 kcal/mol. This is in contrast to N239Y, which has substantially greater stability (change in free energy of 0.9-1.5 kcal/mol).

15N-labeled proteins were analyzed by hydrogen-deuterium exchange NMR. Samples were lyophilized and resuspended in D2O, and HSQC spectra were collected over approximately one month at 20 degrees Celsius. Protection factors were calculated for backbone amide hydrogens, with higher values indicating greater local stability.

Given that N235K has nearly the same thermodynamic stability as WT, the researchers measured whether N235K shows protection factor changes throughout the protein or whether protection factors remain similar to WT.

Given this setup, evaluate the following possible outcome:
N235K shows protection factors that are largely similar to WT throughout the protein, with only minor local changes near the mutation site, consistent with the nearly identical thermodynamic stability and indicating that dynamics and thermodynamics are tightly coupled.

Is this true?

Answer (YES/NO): NO